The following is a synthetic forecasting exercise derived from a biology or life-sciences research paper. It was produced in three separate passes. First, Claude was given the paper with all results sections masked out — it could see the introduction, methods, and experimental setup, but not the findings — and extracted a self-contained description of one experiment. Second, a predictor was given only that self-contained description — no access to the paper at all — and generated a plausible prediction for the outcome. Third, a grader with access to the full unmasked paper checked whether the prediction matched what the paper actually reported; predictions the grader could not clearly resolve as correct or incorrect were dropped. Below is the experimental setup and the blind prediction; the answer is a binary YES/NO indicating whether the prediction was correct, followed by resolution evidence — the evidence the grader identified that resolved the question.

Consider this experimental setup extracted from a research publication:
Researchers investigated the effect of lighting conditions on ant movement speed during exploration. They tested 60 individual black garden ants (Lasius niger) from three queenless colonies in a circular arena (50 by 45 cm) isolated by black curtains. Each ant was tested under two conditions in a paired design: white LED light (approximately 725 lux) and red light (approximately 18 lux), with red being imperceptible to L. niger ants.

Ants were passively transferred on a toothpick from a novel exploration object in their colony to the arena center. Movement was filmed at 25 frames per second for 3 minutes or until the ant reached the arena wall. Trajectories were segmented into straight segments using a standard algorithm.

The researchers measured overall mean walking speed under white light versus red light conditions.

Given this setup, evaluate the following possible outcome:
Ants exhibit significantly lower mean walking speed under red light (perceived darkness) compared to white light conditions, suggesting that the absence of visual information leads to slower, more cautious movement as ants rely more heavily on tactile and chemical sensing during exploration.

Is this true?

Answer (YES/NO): YES